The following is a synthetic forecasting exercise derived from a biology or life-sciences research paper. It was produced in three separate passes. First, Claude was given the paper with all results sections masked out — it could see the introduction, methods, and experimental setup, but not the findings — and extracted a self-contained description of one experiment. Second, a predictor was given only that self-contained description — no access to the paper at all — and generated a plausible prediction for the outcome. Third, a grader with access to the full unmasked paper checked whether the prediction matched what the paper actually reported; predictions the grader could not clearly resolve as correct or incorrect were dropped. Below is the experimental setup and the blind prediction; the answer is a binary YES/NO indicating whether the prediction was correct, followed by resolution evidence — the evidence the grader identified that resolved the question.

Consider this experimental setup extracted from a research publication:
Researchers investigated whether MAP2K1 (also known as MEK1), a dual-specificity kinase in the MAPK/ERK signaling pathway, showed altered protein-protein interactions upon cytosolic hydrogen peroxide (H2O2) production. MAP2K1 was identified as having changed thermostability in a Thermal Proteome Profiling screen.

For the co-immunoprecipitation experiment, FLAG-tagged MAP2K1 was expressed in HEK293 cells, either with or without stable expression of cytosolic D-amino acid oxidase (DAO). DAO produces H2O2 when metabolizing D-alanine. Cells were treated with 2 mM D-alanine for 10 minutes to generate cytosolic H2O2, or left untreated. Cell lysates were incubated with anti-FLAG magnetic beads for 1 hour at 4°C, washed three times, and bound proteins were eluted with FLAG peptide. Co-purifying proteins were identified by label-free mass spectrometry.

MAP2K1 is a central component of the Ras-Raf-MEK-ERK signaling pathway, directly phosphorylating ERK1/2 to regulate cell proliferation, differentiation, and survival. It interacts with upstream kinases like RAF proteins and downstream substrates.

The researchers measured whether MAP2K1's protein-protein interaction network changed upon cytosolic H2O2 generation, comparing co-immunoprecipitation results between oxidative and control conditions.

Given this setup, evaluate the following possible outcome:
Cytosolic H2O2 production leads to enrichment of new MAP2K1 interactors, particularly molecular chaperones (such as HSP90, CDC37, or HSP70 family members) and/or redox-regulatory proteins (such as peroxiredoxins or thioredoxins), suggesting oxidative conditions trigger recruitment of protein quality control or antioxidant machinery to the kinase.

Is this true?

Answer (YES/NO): NO